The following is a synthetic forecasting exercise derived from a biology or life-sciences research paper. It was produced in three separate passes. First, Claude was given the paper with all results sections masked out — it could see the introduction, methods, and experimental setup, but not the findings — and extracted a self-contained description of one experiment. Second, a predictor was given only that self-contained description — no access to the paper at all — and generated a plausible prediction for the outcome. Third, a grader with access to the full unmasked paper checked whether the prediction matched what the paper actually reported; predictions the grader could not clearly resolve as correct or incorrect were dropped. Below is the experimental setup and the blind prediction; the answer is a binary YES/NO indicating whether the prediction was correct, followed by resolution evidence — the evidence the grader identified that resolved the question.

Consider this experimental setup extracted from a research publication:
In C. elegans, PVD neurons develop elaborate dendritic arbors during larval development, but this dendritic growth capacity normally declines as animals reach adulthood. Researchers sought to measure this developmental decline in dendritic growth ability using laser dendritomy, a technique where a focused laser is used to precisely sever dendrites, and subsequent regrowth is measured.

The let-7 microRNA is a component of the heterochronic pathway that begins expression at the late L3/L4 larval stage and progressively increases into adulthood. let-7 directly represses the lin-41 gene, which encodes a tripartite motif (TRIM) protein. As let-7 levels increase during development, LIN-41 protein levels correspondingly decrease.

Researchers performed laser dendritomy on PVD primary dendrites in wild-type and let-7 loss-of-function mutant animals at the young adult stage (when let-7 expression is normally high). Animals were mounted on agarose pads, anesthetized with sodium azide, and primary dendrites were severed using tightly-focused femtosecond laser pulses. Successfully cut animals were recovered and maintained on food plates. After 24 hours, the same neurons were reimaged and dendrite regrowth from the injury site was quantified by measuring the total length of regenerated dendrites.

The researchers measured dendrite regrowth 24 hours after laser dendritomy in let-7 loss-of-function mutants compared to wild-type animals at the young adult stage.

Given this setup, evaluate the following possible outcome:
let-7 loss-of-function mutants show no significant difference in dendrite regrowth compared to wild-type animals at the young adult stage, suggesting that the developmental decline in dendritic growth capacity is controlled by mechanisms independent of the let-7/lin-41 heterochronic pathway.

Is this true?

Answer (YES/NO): NO